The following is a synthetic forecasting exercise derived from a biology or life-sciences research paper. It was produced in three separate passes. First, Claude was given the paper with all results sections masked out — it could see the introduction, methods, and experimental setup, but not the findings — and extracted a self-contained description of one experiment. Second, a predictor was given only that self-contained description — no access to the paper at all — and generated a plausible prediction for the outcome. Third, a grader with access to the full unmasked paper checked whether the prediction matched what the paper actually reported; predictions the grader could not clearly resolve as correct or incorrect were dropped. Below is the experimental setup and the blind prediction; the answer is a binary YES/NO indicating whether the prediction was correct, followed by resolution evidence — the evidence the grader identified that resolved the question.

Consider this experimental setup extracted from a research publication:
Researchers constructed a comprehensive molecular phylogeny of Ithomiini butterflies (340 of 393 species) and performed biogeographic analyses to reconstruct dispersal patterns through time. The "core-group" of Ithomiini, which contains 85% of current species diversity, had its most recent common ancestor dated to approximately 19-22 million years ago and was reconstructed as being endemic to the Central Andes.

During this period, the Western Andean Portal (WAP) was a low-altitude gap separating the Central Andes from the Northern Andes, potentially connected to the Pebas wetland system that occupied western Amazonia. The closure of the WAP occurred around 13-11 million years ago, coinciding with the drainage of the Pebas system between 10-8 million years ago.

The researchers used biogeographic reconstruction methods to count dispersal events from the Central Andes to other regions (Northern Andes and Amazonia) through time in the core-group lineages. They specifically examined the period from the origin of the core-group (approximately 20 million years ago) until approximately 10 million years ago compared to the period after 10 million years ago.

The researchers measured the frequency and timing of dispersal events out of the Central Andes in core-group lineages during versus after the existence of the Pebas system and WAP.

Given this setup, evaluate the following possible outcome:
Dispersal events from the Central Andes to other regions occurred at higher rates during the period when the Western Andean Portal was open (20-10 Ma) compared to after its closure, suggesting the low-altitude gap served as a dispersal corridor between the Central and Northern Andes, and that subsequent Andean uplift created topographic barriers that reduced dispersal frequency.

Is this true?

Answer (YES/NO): NO